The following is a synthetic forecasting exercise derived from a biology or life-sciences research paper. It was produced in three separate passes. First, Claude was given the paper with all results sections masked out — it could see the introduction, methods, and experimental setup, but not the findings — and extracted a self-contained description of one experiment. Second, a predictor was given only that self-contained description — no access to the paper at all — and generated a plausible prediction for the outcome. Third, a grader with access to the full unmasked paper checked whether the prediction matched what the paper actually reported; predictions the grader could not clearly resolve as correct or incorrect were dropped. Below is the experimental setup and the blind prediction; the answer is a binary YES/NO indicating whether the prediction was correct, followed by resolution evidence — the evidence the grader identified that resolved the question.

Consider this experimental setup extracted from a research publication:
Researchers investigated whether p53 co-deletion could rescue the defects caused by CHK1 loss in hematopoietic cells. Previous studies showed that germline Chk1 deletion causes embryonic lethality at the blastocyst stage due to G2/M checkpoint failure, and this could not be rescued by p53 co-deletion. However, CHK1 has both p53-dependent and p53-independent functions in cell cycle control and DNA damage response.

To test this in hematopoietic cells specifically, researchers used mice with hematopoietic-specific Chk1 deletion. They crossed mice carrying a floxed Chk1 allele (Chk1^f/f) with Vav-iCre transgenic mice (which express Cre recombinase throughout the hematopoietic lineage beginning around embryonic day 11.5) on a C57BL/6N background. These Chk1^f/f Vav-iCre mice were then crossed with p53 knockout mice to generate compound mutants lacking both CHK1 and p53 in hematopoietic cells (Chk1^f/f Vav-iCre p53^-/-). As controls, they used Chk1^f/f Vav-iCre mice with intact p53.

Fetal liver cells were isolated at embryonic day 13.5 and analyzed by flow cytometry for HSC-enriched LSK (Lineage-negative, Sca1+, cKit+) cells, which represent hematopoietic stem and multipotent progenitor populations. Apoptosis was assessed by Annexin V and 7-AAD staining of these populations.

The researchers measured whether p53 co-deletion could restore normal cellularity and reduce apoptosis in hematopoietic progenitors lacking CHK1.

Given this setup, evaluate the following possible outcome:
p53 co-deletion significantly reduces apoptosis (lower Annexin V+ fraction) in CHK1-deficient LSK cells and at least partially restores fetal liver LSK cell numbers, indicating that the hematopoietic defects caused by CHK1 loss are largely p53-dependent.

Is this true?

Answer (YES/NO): NO